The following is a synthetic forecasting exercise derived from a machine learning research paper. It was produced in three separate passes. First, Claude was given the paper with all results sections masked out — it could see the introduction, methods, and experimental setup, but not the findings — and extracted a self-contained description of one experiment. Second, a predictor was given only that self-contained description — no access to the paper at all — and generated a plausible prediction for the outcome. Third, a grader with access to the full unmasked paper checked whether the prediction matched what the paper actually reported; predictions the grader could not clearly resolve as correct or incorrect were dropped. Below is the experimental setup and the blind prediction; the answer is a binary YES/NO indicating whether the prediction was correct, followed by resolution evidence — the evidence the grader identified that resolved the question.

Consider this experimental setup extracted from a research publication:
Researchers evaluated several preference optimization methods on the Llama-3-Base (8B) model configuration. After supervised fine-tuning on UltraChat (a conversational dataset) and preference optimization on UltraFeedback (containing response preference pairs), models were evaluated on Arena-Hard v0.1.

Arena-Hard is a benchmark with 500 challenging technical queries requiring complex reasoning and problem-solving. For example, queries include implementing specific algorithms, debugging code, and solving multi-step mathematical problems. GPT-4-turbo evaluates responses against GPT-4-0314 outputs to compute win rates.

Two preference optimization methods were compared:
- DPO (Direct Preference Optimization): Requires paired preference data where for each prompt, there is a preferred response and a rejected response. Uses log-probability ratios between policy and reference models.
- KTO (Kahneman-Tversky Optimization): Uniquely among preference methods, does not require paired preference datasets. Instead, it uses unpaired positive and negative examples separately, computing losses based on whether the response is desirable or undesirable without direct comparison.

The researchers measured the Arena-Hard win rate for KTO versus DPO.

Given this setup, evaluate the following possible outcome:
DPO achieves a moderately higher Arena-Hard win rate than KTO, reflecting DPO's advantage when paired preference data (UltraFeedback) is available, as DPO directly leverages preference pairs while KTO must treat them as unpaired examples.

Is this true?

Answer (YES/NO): YES